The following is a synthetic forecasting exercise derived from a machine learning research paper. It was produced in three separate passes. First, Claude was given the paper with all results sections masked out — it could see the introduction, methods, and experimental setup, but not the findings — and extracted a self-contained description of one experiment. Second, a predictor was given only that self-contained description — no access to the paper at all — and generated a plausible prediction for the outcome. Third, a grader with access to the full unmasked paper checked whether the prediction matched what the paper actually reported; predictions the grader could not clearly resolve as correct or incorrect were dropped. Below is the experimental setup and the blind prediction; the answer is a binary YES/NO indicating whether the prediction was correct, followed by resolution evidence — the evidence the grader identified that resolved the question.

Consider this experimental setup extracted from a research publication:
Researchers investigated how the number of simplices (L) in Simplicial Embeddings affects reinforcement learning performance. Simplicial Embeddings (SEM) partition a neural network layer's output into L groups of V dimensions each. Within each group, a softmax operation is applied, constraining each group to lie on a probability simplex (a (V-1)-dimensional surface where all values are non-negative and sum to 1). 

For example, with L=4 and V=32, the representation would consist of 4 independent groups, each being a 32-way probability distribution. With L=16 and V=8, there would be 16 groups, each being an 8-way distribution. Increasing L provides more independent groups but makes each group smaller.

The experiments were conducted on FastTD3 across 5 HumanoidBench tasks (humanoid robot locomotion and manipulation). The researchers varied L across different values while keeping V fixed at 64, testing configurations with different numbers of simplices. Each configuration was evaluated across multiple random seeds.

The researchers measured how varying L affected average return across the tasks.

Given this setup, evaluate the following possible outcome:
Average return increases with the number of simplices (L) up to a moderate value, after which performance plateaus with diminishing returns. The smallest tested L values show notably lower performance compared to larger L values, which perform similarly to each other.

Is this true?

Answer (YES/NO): NO